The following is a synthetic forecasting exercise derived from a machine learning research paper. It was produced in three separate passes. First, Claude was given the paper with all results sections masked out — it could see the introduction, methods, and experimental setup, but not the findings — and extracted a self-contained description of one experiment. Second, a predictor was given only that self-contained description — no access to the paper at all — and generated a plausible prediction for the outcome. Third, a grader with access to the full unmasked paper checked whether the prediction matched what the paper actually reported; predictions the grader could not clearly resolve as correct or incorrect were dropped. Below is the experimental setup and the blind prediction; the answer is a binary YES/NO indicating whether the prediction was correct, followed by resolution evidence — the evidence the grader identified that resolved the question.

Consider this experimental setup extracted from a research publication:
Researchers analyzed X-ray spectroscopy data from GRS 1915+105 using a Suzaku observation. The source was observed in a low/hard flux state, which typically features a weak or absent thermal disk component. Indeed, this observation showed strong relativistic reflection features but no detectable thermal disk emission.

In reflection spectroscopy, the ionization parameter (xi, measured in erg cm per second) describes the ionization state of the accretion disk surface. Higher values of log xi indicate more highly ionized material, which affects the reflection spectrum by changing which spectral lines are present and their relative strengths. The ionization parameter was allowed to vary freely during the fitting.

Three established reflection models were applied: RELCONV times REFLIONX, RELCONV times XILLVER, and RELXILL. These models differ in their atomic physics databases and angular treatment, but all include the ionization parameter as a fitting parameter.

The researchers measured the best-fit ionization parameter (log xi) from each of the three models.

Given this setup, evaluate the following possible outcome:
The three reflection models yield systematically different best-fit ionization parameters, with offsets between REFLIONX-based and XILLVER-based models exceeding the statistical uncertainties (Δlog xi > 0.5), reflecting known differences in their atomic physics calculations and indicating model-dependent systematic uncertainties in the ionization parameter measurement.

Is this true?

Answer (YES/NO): NO